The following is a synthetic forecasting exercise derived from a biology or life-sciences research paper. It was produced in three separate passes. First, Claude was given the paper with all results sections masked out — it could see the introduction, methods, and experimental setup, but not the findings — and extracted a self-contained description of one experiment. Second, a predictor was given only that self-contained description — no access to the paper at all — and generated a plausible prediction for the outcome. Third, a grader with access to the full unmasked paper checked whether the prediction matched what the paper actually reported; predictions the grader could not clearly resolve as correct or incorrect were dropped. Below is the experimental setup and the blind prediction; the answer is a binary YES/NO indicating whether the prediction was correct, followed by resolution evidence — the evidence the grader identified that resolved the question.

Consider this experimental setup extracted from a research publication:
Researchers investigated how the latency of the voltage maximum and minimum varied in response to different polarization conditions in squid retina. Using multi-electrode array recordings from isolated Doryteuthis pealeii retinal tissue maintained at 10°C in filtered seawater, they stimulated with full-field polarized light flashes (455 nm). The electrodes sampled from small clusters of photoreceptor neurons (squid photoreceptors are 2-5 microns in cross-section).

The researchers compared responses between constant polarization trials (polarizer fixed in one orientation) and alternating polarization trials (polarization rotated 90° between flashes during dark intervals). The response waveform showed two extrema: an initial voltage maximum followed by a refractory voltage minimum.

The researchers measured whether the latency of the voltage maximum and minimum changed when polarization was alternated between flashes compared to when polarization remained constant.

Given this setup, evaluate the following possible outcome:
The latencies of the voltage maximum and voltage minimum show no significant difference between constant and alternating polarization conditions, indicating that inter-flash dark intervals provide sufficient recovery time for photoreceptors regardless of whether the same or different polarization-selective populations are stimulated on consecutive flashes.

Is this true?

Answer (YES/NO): NO